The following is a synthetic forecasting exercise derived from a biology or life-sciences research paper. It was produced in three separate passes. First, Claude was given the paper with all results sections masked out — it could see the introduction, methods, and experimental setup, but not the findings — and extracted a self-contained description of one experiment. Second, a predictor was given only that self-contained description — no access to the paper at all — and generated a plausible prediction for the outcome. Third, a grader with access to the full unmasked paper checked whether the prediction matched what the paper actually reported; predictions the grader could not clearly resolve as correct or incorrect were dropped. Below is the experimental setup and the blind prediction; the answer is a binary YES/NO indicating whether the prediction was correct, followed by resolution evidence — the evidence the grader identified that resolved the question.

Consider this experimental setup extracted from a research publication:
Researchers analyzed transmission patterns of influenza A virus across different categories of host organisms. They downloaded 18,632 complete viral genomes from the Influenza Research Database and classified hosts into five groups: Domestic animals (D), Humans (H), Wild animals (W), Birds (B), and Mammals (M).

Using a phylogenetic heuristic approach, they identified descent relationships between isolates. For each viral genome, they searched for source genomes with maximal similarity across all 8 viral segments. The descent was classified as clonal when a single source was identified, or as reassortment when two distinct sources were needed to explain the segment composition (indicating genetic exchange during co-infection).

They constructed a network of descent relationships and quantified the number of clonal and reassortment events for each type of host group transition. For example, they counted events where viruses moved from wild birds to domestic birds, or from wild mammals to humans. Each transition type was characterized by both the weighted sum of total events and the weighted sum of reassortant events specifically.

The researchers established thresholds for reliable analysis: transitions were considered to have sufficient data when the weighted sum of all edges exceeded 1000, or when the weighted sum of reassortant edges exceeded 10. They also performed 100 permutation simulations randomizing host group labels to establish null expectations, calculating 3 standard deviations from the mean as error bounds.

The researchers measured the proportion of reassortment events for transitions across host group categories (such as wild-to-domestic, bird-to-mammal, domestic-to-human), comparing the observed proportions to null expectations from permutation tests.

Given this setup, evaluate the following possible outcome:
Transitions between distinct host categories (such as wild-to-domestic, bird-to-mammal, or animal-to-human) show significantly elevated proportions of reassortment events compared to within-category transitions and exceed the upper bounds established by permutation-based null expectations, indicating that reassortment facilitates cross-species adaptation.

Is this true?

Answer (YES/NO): YES